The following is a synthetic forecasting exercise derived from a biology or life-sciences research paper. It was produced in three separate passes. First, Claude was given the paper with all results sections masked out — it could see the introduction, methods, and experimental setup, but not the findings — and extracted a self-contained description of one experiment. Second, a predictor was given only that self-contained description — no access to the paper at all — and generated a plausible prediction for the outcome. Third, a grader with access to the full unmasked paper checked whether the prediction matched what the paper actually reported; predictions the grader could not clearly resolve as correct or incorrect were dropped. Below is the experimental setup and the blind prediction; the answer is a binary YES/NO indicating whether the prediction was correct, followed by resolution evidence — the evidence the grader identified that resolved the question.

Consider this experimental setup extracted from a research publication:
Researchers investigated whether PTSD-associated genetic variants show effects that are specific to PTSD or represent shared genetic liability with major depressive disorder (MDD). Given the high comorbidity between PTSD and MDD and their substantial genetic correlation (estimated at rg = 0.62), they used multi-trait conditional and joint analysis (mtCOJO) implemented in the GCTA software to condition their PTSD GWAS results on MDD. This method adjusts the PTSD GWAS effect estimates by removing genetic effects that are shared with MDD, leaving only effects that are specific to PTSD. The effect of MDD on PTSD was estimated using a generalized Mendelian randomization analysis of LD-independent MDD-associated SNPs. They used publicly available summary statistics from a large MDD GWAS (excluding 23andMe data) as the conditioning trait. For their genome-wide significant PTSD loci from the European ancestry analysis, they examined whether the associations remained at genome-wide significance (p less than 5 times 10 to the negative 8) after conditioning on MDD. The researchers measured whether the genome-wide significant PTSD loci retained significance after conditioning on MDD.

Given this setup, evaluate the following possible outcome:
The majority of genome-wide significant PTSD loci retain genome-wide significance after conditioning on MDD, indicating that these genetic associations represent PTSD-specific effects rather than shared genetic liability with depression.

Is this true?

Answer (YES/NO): YES